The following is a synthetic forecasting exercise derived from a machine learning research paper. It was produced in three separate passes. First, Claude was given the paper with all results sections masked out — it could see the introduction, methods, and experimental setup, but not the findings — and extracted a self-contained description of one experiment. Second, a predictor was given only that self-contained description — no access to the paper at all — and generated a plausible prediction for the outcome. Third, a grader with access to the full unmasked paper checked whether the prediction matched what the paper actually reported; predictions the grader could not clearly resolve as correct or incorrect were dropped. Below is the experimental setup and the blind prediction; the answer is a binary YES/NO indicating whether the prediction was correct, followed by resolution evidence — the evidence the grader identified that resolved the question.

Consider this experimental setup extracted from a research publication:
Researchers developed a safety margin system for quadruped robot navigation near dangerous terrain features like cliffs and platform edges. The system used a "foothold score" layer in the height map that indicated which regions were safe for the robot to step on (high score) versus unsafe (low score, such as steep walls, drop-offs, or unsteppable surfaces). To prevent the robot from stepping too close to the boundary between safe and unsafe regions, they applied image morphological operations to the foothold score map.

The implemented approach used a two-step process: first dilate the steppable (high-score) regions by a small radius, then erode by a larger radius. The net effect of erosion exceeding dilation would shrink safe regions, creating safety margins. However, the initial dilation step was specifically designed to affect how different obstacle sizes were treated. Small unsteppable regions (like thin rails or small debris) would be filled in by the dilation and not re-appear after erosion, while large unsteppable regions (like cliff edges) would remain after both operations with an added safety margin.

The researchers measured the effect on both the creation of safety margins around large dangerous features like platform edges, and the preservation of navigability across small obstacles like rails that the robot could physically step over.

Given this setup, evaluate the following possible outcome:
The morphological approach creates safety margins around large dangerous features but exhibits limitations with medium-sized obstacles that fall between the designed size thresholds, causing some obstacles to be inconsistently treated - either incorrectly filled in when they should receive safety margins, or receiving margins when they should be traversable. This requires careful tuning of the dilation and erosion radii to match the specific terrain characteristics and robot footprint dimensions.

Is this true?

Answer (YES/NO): NO